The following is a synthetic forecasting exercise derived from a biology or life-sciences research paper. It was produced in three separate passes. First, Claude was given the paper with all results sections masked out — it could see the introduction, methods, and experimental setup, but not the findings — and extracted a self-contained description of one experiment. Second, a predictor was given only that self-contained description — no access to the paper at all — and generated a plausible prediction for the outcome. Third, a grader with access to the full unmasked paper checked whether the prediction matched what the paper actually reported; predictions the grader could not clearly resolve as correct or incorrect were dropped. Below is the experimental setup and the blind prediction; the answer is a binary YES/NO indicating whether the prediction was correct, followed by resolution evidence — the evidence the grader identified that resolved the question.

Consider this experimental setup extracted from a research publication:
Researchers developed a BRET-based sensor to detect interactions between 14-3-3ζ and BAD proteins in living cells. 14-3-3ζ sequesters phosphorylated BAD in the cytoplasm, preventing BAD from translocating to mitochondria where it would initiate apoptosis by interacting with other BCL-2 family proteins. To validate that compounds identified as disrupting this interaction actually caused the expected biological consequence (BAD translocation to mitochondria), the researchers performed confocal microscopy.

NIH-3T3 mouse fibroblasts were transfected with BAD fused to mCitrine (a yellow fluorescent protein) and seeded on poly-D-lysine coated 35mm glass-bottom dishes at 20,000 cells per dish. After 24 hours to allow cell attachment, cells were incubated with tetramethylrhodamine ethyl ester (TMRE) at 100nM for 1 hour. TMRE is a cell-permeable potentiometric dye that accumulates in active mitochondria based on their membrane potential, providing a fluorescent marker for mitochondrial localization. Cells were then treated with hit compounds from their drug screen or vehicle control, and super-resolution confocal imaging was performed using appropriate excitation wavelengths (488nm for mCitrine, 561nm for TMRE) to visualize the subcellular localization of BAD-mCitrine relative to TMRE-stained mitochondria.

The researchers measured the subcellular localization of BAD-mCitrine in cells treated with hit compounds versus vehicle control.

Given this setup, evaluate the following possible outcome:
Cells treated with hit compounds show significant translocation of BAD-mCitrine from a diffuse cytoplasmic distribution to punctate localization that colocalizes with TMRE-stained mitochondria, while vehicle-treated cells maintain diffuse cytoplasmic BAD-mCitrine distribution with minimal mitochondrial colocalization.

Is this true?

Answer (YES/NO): YES